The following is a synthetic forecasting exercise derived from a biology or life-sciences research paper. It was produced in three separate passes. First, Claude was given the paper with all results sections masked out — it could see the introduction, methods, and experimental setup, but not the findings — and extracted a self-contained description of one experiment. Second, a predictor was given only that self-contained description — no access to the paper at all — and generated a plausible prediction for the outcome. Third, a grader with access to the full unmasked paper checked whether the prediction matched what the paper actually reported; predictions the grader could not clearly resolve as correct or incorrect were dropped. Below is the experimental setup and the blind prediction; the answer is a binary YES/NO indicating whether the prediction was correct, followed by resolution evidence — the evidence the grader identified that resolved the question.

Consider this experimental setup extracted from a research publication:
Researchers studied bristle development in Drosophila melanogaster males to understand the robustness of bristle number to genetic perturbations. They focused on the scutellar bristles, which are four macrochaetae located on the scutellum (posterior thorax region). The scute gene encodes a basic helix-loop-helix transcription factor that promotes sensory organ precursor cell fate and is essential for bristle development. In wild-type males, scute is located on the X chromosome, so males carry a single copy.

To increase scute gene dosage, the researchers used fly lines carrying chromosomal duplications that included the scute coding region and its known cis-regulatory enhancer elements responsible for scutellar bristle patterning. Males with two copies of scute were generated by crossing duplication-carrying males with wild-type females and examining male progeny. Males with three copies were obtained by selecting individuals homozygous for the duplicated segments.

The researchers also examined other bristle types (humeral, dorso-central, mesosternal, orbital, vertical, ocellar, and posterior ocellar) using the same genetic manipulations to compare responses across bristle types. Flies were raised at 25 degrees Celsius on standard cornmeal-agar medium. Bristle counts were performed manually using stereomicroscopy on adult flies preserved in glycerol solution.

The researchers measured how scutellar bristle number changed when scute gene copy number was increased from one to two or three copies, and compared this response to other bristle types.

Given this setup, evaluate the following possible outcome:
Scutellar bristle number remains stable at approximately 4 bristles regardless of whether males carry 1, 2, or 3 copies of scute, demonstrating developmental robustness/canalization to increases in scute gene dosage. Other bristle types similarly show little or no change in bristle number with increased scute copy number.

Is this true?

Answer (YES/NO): NO